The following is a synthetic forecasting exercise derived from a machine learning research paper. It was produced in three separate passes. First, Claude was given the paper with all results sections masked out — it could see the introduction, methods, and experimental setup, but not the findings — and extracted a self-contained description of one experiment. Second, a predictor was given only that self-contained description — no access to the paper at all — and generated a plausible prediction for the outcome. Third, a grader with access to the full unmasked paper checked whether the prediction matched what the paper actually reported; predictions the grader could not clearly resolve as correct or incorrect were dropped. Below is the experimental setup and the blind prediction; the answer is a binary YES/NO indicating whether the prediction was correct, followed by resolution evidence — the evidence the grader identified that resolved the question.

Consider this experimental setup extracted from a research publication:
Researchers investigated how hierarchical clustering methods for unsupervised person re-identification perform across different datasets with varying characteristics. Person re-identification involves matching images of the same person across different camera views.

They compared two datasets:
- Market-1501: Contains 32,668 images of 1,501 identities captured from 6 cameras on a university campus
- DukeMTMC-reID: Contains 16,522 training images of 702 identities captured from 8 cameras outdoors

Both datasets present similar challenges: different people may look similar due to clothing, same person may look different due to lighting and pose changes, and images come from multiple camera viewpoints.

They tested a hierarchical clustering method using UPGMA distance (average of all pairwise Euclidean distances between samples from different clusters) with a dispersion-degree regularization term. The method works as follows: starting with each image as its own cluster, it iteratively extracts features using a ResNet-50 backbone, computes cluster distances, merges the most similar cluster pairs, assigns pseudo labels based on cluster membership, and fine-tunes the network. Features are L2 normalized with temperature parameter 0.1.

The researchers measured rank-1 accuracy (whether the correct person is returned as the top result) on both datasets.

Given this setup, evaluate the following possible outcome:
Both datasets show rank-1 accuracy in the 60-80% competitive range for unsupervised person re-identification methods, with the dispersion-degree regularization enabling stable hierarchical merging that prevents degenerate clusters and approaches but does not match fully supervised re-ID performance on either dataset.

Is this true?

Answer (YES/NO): NO